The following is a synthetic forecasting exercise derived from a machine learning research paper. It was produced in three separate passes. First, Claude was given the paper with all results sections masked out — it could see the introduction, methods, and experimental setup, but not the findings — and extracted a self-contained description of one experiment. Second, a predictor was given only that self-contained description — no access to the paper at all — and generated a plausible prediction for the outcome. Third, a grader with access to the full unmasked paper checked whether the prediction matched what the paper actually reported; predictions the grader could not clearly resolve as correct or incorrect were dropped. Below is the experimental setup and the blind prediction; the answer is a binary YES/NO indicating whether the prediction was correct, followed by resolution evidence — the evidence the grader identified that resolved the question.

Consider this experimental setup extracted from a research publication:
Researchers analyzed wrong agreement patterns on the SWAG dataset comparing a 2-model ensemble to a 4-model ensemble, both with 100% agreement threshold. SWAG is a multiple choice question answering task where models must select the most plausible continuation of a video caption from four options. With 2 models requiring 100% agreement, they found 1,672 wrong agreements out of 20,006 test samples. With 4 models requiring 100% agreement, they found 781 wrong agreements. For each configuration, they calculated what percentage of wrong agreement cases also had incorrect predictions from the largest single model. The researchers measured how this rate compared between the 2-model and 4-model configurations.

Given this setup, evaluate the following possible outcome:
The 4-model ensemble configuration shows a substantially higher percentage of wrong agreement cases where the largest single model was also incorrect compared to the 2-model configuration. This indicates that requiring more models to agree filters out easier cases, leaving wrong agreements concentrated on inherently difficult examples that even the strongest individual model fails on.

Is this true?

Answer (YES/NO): YES